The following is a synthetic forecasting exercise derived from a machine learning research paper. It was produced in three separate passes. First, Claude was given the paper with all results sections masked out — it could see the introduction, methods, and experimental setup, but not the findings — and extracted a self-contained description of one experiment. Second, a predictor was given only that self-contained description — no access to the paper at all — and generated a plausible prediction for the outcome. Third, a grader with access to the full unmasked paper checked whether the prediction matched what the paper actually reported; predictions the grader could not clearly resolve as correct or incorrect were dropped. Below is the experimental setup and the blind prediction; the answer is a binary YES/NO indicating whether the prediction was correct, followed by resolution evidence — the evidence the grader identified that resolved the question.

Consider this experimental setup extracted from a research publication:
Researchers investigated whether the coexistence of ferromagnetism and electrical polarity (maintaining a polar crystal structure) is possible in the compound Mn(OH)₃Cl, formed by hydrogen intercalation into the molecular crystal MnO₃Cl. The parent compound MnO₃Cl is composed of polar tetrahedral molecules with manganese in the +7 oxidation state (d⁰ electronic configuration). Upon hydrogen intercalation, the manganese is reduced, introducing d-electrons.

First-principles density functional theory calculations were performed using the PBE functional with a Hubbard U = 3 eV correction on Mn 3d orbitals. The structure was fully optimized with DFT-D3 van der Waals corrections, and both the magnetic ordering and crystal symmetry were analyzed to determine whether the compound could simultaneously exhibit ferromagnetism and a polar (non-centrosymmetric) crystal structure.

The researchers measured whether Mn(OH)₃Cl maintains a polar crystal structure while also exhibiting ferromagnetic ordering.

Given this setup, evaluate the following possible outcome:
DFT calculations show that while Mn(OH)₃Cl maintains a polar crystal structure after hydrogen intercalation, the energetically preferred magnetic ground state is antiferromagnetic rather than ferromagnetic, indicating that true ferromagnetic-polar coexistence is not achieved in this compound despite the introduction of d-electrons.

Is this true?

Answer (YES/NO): NO